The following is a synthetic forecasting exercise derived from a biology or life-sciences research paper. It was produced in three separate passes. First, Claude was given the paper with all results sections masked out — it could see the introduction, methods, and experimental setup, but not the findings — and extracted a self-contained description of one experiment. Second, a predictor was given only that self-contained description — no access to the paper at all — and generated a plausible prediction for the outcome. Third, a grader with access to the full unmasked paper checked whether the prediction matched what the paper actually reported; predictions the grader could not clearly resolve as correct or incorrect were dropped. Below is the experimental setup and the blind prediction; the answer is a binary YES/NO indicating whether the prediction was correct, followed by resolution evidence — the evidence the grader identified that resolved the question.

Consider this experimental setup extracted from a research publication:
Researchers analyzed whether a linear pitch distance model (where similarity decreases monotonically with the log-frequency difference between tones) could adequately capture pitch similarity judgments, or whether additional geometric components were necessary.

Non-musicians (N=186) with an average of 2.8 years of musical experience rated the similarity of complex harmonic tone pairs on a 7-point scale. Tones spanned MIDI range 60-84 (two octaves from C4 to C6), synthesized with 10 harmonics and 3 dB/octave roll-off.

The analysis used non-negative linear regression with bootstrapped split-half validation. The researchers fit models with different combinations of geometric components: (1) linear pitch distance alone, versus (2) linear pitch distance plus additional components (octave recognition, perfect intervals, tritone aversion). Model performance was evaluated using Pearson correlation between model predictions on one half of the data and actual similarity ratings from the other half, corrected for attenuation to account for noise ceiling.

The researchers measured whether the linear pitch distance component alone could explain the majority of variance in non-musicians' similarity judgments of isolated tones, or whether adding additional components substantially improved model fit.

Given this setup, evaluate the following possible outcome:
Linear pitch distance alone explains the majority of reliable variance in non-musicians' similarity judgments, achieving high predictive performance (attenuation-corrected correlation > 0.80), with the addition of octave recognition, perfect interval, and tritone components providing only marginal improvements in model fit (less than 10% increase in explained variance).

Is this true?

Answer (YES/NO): YES